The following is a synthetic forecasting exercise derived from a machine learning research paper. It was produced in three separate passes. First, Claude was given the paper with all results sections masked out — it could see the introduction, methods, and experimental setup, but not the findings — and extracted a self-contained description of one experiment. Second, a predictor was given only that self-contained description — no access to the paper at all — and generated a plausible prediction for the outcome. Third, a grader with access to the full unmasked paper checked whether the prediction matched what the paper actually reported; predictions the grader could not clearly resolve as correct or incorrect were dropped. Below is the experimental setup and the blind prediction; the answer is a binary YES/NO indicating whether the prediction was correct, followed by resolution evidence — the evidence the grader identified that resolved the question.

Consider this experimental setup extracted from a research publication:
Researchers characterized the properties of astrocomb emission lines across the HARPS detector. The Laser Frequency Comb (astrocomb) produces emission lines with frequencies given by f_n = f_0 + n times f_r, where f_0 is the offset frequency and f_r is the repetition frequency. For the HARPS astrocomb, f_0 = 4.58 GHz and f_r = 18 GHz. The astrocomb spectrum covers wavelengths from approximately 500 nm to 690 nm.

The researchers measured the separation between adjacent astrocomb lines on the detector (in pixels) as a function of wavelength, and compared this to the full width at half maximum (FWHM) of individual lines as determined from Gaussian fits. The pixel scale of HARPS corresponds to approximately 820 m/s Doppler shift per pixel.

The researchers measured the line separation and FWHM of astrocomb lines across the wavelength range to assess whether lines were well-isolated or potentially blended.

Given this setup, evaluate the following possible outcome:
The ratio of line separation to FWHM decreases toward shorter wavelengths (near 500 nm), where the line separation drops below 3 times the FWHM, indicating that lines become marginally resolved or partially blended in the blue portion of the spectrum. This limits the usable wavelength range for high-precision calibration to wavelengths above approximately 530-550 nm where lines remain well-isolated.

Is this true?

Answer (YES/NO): NO